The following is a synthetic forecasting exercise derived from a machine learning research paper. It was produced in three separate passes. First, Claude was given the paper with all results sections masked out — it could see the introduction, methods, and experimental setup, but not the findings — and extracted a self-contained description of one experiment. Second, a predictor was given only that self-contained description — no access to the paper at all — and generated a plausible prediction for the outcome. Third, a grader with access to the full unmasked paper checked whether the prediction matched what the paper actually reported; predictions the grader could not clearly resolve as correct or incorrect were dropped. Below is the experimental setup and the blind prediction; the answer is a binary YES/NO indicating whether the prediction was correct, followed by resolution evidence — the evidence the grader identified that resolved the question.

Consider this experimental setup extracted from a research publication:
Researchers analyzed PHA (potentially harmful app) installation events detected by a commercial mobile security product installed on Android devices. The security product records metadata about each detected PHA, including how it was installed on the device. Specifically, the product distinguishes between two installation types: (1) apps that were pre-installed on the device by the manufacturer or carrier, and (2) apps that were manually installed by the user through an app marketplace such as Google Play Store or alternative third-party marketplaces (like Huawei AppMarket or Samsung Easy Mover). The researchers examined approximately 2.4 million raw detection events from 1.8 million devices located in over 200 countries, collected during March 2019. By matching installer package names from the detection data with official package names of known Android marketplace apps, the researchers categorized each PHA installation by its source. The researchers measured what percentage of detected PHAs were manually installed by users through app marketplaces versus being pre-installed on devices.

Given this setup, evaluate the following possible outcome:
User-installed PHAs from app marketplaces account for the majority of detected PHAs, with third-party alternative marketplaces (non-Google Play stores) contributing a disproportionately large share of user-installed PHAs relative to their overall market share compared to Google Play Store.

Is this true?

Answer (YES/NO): NO